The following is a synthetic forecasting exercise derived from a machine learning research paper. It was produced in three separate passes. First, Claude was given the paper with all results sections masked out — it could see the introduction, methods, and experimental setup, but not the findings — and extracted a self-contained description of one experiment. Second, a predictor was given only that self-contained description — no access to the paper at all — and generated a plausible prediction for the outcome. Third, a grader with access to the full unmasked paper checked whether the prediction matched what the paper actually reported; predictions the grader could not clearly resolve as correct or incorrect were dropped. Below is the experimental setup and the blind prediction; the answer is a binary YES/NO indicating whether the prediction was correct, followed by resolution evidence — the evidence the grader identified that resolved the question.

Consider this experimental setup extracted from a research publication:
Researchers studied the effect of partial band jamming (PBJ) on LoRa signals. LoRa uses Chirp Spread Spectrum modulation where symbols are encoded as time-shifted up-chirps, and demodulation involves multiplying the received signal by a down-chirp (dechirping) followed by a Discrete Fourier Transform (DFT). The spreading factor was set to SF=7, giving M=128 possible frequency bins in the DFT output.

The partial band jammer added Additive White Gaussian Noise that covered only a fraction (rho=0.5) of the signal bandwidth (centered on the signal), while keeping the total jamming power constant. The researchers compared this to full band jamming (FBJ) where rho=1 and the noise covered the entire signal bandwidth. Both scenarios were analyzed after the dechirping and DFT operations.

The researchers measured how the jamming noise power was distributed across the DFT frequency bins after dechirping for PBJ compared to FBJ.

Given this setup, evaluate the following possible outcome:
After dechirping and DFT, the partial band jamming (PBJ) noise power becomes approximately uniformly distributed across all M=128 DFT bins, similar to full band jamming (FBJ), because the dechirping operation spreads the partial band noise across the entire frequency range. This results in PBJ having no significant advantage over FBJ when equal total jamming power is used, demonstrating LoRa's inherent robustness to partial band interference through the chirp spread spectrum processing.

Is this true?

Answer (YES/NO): YES